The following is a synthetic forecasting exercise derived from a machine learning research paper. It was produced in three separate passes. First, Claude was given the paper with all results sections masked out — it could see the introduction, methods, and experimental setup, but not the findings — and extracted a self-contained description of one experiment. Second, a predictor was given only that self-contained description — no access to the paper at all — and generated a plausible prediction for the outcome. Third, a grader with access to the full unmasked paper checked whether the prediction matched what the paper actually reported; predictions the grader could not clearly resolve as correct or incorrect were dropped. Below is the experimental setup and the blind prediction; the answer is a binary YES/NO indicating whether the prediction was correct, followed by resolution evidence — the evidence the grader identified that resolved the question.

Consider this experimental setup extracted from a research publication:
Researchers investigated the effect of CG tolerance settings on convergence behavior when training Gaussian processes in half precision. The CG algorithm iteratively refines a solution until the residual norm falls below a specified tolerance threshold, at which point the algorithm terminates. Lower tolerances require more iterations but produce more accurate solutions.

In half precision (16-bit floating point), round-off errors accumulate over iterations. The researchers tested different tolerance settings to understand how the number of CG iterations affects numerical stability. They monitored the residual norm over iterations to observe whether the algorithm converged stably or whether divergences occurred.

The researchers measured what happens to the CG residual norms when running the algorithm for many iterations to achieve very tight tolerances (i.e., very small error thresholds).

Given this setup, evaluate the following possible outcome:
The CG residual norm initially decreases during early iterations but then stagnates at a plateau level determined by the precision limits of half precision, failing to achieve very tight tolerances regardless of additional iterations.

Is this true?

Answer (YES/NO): NO